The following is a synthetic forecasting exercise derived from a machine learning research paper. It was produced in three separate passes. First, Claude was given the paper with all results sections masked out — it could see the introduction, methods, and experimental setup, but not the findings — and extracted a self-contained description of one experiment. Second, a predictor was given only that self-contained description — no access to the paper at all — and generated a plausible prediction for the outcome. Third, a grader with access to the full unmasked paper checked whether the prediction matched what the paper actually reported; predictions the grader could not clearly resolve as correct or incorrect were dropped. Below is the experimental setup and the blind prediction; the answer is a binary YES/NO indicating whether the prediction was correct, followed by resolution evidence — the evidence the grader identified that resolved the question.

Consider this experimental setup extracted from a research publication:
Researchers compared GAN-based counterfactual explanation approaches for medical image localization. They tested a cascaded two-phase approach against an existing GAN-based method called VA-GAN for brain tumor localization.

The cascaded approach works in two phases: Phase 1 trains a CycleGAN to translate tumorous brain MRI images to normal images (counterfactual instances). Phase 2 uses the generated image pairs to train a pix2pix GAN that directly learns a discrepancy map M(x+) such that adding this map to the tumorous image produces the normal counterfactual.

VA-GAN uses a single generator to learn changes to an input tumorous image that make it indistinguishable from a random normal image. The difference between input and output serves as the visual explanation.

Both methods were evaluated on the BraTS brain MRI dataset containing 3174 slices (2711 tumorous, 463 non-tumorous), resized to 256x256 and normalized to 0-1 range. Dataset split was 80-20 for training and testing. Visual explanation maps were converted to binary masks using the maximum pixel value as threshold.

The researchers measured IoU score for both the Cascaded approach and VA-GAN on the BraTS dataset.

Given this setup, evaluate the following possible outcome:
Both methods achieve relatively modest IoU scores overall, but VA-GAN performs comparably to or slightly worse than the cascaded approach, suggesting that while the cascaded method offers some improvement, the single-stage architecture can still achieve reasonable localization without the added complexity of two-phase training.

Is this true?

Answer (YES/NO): NO